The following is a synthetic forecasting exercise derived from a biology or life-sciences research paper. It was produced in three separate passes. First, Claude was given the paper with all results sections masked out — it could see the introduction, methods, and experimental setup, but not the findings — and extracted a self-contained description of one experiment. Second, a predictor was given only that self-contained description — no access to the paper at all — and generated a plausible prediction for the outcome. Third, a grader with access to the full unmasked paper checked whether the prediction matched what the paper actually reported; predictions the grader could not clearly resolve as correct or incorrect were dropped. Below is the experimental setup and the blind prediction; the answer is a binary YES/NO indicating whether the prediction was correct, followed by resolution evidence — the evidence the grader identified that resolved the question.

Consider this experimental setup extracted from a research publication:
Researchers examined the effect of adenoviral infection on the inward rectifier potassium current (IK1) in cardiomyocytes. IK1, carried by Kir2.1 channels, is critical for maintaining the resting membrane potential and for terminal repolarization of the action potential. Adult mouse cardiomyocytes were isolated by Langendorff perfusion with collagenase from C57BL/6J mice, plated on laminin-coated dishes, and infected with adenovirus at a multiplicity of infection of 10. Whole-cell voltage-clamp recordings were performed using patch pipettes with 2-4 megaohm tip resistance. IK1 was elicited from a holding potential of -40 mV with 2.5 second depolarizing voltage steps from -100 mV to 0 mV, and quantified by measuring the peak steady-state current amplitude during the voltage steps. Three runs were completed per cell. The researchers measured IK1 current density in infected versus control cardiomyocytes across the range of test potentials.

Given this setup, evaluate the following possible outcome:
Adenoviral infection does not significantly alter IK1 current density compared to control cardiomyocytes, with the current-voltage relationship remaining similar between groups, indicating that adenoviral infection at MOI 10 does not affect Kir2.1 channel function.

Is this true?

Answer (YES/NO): NO